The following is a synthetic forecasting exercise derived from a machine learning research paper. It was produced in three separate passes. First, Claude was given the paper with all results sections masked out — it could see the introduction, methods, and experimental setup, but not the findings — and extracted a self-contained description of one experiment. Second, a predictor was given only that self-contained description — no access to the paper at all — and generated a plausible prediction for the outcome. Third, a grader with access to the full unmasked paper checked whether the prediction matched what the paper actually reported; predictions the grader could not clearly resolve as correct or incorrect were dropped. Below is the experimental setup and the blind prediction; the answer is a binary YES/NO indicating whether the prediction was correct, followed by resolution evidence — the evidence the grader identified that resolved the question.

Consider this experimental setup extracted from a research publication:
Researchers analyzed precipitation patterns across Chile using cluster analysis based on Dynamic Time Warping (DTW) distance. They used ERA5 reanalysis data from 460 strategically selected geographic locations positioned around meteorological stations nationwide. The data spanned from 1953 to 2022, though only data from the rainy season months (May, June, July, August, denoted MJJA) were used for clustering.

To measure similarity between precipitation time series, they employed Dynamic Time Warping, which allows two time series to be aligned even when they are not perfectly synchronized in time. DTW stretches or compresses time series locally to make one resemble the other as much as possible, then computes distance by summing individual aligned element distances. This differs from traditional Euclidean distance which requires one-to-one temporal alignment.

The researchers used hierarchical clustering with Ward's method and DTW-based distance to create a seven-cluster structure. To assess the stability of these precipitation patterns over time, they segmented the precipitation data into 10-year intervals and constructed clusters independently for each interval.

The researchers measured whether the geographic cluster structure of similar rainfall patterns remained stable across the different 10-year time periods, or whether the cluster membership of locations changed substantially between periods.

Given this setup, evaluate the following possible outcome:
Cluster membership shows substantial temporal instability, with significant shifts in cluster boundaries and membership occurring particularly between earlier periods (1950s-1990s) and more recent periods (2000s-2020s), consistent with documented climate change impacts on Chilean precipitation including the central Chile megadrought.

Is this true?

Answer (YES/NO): NO